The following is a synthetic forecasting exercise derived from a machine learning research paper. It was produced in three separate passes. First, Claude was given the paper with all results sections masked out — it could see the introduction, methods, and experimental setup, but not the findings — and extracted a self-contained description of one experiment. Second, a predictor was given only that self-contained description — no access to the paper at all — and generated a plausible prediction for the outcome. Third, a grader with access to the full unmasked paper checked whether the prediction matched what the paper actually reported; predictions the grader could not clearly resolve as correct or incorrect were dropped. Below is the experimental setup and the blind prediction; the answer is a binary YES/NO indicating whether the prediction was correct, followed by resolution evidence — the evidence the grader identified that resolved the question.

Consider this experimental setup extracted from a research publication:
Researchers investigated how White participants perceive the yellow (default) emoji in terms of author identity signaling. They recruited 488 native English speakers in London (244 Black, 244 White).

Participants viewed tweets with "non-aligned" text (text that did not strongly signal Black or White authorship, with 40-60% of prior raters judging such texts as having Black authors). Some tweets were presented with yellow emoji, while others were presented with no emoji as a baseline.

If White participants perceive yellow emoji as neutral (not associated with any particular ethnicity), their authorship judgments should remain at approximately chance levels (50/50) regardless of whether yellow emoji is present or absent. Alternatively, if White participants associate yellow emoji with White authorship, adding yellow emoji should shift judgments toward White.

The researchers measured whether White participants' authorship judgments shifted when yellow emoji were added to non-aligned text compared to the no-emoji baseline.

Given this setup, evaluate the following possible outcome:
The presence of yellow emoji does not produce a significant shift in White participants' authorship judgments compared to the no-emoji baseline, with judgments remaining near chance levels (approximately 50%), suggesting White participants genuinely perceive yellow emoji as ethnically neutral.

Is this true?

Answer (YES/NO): NO